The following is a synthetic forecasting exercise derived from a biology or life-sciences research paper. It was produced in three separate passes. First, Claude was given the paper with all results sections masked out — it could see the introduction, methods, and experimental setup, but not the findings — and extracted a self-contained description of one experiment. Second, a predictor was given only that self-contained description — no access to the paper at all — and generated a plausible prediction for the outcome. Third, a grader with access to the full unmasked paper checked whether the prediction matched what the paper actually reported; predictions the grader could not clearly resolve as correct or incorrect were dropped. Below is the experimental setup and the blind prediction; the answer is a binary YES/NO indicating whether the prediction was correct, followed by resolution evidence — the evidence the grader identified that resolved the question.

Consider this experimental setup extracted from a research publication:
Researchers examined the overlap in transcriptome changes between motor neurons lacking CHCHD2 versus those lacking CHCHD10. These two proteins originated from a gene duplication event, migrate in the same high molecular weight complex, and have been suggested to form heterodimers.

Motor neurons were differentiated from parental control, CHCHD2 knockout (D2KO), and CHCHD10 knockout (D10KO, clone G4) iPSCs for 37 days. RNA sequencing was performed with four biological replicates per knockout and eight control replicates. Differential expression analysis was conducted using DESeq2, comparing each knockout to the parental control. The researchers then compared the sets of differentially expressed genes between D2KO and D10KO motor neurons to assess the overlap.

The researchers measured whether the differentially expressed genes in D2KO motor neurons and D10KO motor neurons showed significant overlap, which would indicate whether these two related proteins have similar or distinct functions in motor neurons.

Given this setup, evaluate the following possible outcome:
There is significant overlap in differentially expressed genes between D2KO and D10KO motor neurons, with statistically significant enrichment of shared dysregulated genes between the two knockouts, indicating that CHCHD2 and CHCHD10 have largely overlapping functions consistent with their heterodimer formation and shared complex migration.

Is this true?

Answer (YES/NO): YES